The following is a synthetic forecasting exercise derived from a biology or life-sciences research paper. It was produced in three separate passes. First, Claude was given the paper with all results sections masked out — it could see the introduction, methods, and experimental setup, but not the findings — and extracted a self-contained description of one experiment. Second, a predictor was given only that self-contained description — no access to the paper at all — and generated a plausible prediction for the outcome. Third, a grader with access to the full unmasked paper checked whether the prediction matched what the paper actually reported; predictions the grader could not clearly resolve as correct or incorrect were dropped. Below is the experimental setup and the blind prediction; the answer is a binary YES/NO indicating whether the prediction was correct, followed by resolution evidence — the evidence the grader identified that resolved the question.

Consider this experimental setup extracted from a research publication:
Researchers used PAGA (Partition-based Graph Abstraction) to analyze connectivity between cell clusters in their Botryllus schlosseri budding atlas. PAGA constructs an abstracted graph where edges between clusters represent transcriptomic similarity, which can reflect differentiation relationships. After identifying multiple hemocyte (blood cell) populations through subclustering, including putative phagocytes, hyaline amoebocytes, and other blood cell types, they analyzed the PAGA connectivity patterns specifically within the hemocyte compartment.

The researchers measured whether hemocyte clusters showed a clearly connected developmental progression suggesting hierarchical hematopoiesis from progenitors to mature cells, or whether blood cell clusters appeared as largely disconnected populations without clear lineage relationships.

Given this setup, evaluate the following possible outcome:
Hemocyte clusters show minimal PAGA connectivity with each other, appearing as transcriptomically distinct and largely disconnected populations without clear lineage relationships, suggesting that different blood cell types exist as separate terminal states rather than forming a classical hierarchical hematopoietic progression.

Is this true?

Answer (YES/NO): NO